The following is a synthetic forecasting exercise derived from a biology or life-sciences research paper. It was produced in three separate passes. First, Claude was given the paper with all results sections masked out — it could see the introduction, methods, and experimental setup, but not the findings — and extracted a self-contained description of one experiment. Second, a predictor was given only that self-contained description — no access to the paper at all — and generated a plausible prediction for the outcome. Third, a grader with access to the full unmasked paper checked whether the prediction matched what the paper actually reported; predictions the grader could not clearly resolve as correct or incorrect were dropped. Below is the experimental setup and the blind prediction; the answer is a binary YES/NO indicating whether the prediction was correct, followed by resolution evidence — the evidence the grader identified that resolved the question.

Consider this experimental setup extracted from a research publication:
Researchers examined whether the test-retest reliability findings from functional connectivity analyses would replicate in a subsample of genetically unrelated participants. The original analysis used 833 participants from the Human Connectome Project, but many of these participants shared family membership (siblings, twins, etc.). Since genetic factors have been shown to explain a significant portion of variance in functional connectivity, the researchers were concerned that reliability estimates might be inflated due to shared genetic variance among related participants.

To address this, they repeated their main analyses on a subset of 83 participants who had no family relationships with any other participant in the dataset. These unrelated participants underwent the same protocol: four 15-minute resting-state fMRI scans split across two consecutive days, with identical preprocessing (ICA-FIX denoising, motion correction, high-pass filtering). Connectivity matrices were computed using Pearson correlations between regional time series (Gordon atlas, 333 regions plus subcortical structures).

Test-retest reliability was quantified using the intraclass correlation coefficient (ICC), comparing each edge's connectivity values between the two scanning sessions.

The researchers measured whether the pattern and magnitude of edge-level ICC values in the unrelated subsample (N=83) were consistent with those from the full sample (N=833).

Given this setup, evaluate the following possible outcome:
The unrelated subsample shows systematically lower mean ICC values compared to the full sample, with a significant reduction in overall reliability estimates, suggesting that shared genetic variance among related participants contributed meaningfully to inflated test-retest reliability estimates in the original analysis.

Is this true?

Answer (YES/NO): NO